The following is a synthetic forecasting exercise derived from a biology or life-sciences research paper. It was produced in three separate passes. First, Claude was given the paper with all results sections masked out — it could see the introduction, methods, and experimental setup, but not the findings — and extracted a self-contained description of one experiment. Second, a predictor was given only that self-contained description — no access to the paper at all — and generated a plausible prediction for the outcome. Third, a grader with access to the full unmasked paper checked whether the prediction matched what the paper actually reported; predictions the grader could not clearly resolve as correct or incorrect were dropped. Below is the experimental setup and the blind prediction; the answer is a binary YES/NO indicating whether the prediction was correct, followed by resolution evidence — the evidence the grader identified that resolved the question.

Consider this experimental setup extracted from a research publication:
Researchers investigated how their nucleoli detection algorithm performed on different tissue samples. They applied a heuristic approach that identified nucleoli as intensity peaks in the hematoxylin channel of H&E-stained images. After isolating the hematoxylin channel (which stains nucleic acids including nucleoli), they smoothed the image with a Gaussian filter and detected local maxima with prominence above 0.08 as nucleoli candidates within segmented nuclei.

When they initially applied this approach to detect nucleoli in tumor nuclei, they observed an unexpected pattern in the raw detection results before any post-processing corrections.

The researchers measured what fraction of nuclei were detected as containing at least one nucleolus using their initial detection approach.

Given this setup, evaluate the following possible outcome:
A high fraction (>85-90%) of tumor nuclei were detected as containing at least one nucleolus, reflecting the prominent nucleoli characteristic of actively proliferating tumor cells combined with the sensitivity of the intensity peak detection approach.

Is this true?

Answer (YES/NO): YES